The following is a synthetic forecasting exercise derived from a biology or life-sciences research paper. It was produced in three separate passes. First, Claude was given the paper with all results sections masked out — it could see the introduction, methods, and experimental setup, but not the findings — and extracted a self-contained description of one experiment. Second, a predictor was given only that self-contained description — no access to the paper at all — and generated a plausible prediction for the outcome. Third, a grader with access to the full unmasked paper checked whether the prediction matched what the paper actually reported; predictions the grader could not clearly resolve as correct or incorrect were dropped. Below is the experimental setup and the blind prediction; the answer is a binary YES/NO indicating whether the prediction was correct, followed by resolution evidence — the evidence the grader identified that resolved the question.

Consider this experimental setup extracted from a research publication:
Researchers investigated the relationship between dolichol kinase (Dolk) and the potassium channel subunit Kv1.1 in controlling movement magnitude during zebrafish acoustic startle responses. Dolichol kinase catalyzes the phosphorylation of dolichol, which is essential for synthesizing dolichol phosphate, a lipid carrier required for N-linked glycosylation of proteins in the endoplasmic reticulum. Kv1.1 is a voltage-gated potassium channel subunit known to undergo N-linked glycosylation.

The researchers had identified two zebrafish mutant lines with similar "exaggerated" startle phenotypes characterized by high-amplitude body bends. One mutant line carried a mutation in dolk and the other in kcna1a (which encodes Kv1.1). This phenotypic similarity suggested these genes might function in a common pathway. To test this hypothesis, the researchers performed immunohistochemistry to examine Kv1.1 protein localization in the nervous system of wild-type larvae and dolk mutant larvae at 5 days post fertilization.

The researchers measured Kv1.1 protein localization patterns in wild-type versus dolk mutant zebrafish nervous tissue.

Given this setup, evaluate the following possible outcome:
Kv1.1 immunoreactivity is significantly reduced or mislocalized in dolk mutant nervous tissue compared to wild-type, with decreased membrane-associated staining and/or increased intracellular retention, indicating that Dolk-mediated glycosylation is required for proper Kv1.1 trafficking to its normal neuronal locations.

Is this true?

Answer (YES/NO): YES